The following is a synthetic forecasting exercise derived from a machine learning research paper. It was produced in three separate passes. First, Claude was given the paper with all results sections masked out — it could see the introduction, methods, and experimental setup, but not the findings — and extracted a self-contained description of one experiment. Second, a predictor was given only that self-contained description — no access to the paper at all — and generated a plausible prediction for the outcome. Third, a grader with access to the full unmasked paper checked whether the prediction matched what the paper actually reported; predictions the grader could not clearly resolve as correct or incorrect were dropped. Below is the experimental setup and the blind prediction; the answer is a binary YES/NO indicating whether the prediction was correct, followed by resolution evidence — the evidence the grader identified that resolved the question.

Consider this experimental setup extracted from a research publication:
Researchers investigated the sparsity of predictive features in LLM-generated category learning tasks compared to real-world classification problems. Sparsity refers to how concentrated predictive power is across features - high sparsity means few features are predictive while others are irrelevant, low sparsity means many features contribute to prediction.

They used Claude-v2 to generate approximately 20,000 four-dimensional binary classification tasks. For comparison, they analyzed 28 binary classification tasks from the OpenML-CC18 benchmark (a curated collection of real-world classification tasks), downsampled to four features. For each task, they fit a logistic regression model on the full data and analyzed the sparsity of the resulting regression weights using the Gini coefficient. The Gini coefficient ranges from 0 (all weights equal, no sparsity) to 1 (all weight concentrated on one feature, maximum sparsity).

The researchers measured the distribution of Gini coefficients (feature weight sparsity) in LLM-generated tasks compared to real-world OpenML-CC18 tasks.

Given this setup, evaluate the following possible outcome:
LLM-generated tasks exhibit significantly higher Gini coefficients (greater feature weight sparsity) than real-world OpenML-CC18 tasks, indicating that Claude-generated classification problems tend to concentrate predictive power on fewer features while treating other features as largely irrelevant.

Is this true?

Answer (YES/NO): NO